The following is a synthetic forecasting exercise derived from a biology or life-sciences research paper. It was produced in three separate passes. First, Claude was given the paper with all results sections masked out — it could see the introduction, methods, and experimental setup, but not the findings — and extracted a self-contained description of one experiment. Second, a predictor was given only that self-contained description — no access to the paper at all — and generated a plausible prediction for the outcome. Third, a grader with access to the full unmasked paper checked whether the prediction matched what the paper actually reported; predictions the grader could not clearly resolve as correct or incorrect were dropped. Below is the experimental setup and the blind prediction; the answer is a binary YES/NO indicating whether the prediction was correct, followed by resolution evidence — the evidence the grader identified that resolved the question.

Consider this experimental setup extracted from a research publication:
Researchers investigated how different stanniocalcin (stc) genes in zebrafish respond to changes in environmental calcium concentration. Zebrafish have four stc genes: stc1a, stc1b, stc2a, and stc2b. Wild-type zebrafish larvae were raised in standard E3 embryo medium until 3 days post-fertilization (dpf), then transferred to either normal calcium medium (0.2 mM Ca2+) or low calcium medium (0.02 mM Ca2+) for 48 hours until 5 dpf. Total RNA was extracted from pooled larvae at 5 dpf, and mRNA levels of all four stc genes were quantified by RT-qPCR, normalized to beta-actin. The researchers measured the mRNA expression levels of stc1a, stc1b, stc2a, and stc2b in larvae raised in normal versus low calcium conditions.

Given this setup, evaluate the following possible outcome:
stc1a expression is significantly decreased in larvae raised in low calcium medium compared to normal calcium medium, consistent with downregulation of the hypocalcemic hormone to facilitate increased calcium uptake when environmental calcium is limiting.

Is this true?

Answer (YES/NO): YES